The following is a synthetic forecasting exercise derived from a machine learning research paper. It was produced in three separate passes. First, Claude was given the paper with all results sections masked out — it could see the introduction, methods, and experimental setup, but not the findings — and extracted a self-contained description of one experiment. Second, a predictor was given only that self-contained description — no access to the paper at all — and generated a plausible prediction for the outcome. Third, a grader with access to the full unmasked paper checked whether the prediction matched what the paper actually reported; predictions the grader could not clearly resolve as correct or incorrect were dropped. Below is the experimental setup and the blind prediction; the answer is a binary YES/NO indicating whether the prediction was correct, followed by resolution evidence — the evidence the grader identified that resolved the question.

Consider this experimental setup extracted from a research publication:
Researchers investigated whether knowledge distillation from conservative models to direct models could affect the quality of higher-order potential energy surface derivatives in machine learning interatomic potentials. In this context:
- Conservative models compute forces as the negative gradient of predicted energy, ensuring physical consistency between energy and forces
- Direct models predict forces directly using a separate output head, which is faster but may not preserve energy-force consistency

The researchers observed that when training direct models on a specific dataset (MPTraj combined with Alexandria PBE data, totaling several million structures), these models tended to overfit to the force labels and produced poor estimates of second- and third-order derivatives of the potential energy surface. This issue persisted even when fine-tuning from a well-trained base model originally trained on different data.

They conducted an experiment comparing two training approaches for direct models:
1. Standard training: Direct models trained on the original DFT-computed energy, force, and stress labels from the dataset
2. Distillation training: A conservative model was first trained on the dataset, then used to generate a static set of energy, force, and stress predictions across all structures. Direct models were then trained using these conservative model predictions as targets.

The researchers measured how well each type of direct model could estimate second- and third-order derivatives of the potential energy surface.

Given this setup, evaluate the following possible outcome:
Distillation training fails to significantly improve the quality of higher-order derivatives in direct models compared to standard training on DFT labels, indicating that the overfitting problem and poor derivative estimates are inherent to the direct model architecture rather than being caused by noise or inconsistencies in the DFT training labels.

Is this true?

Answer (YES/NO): NO